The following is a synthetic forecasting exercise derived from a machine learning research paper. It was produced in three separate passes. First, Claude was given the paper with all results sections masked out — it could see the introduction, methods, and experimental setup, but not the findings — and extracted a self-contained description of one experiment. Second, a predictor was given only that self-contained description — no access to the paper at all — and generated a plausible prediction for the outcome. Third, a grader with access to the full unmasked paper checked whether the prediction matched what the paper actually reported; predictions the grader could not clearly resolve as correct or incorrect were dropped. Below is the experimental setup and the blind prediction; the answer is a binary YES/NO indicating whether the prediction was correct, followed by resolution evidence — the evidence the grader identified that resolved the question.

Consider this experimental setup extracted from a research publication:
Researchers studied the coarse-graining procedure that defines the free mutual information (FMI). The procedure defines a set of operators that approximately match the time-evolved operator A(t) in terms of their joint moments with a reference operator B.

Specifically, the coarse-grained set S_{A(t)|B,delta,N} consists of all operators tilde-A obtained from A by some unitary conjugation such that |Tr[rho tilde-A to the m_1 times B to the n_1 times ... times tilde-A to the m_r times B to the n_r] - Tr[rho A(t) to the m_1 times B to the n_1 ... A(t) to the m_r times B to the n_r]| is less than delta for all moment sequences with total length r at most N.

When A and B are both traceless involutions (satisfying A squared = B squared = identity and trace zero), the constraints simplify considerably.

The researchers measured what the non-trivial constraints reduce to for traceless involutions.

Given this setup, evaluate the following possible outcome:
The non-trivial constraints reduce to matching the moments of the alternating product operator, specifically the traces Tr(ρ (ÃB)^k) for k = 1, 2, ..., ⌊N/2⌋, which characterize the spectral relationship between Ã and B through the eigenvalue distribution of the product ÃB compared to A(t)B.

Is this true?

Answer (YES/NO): NO